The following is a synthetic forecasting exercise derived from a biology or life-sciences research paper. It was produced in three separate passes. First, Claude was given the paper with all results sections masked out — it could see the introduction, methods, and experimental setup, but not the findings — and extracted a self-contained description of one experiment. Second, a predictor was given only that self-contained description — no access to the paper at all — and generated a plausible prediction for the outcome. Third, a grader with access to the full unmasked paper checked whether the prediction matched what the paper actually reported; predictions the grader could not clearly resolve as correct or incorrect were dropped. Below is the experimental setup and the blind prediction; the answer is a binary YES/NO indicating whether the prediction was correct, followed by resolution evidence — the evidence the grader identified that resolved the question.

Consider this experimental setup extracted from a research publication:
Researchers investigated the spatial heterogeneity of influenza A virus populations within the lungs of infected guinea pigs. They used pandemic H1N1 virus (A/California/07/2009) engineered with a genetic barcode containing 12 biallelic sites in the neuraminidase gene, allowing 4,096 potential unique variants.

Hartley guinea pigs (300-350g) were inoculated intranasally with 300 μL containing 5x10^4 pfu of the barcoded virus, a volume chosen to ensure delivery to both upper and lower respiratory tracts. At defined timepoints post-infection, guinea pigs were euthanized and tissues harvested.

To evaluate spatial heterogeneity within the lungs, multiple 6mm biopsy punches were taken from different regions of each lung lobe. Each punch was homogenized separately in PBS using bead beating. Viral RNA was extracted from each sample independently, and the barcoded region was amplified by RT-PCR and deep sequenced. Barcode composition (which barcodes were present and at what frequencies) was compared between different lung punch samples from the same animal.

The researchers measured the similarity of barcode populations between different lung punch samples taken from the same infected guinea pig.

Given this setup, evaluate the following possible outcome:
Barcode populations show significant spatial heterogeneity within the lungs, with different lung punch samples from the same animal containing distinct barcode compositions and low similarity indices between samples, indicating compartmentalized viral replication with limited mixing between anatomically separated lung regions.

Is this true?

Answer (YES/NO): YES